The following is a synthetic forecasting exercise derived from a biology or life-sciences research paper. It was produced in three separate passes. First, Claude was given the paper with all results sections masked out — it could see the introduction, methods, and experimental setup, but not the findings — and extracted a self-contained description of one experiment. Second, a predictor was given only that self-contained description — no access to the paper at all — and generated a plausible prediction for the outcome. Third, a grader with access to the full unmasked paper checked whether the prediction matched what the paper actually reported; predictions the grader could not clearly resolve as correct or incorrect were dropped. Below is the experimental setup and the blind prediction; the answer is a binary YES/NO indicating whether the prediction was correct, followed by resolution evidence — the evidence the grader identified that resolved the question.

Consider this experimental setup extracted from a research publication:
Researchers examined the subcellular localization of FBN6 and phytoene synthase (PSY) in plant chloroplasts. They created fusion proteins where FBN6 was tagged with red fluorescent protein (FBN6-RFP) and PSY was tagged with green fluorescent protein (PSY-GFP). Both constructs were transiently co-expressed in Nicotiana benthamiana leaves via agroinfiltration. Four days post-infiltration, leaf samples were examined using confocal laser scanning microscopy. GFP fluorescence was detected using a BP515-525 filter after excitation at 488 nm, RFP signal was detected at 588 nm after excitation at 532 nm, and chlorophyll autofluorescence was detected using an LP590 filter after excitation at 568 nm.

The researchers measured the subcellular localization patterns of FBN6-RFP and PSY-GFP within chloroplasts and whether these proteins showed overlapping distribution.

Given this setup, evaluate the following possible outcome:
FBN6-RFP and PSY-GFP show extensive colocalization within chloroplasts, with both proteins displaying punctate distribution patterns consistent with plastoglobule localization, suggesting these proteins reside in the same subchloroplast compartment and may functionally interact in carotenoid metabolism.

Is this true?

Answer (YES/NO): NO